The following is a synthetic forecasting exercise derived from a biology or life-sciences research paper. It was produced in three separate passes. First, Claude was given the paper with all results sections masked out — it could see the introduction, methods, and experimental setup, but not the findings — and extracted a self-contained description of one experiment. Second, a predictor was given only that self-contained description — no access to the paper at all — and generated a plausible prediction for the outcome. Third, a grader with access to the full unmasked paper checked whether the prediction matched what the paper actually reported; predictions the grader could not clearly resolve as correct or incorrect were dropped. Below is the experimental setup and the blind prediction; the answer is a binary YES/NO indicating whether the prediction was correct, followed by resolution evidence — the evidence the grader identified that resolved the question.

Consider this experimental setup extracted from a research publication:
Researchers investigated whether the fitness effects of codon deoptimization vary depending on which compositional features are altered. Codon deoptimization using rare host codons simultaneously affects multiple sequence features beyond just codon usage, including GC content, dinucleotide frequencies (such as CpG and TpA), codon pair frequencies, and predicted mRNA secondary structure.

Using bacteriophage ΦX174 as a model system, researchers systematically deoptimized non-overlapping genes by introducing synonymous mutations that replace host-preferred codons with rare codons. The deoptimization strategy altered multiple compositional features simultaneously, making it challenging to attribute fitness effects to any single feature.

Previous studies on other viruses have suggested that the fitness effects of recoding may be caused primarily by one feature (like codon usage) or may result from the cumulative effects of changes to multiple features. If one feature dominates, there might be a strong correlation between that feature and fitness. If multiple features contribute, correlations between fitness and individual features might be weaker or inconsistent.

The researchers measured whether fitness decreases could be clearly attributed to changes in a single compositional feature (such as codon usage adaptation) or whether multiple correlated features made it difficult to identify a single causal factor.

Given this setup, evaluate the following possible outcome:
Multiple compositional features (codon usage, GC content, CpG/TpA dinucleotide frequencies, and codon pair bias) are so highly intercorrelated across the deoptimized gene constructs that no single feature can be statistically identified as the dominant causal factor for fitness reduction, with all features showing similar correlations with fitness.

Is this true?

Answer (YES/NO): NO